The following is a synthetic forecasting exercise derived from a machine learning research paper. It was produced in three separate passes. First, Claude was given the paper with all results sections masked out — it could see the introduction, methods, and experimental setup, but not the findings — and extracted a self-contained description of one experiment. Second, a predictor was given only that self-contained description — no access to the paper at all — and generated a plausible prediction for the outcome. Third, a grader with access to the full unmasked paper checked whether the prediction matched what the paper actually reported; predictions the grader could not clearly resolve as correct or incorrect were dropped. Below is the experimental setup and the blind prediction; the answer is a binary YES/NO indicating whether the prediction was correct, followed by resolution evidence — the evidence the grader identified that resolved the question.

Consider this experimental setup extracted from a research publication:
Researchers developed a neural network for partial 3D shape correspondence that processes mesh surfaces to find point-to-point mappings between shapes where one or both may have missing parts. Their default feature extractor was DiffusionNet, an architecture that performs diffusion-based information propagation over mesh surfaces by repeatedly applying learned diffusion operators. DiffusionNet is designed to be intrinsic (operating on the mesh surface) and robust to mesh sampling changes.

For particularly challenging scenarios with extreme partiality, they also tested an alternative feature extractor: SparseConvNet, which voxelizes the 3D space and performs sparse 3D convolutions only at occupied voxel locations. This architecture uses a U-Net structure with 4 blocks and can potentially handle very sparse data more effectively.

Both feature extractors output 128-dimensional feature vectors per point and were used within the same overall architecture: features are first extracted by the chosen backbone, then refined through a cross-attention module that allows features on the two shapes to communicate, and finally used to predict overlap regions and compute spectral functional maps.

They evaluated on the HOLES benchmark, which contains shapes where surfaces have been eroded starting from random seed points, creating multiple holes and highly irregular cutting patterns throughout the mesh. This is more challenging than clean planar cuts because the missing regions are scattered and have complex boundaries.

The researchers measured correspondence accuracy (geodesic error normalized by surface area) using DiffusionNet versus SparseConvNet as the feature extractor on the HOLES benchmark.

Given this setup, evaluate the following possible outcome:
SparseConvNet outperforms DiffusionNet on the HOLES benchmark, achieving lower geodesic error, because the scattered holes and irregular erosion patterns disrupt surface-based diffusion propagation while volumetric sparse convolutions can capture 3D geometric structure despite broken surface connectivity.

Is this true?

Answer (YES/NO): YES